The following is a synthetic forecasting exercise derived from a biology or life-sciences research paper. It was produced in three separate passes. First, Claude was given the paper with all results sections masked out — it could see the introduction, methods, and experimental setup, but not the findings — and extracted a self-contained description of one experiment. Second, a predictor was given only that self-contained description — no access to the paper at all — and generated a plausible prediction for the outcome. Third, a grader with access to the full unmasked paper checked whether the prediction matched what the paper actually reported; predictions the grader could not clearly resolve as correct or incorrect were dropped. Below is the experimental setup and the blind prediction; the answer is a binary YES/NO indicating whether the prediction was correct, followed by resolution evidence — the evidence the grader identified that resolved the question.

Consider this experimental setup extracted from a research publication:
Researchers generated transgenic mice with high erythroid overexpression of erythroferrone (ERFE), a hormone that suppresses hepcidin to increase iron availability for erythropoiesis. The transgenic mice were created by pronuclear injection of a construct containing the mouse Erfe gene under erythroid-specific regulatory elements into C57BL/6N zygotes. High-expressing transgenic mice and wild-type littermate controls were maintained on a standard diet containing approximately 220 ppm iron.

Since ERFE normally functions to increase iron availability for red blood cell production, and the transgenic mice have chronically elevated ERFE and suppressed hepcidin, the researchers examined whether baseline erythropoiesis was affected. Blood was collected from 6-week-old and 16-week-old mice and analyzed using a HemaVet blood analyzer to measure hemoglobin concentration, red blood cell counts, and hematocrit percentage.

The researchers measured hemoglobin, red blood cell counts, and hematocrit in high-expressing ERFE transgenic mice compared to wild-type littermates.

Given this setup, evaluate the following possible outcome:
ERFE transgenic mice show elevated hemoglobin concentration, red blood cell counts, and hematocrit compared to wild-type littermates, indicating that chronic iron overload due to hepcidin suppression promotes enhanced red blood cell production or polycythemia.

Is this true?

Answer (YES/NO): NO